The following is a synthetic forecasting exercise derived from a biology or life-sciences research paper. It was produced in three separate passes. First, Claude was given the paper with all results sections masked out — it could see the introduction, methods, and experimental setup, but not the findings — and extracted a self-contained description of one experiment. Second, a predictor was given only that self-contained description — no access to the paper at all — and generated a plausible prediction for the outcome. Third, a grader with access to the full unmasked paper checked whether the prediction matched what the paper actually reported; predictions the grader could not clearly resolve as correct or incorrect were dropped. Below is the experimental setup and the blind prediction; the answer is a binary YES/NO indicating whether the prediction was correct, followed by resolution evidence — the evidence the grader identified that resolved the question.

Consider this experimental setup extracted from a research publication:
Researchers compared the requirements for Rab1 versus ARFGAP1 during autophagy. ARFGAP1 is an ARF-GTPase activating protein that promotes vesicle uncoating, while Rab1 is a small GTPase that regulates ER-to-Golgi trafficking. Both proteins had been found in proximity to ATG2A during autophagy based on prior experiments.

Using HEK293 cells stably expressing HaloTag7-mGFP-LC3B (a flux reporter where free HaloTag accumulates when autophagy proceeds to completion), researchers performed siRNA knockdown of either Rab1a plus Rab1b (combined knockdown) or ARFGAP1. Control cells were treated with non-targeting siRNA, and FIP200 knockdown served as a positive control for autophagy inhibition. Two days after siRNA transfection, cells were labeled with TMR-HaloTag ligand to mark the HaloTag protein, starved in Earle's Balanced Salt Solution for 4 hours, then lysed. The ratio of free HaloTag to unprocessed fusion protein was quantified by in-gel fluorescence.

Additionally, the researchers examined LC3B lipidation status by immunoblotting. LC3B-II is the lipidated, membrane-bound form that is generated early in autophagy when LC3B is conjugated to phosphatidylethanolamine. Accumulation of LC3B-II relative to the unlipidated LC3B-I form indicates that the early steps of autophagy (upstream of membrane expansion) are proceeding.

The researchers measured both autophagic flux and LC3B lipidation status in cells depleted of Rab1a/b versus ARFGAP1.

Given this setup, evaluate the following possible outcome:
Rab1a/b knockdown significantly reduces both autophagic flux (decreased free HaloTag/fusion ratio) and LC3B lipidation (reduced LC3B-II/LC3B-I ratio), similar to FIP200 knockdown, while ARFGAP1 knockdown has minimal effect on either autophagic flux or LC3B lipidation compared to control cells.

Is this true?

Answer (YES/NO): NO